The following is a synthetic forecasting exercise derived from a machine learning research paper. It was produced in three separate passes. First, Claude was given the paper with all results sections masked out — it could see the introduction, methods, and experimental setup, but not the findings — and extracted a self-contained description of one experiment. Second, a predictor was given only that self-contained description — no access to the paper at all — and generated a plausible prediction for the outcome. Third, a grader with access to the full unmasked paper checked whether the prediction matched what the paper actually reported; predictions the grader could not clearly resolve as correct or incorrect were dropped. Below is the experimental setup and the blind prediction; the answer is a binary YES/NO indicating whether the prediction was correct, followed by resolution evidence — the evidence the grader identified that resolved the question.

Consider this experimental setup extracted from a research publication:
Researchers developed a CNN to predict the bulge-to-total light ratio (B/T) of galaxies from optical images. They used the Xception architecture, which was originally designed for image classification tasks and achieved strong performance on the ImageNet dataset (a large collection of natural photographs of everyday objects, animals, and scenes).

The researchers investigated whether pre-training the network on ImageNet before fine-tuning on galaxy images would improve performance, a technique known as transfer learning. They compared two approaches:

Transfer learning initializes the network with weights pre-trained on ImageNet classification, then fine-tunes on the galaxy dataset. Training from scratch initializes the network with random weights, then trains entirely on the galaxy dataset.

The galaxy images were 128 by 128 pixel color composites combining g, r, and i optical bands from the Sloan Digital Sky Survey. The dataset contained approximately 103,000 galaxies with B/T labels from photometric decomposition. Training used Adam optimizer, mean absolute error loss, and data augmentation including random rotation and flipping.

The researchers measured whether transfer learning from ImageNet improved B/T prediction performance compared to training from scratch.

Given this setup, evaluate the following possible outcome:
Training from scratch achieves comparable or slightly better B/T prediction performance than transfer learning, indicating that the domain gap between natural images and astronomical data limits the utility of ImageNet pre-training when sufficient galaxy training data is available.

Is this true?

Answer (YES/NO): YES